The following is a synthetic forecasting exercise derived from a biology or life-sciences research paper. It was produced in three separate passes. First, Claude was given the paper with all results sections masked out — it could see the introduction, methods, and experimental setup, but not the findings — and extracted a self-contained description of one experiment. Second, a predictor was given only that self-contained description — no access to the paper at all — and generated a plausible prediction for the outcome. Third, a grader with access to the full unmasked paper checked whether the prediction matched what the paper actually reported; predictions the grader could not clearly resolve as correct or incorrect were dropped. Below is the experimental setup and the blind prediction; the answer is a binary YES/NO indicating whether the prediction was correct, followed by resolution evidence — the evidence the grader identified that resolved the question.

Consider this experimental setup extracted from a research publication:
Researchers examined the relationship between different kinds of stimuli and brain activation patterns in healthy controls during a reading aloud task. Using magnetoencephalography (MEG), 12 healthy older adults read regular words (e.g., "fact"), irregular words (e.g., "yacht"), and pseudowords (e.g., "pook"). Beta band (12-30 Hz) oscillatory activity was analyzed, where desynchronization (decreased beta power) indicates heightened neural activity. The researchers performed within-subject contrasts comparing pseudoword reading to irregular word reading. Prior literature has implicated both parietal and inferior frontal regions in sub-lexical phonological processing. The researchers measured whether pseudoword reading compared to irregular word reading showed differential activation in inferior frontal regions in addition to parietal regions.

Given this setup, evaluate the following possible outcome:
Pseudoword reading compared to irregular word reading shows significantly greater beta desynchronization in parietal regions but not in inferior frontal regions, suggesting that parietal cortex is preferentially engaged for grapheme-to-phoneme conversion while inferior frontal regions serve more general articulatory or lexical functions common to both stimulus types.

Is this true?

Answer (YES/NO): YES